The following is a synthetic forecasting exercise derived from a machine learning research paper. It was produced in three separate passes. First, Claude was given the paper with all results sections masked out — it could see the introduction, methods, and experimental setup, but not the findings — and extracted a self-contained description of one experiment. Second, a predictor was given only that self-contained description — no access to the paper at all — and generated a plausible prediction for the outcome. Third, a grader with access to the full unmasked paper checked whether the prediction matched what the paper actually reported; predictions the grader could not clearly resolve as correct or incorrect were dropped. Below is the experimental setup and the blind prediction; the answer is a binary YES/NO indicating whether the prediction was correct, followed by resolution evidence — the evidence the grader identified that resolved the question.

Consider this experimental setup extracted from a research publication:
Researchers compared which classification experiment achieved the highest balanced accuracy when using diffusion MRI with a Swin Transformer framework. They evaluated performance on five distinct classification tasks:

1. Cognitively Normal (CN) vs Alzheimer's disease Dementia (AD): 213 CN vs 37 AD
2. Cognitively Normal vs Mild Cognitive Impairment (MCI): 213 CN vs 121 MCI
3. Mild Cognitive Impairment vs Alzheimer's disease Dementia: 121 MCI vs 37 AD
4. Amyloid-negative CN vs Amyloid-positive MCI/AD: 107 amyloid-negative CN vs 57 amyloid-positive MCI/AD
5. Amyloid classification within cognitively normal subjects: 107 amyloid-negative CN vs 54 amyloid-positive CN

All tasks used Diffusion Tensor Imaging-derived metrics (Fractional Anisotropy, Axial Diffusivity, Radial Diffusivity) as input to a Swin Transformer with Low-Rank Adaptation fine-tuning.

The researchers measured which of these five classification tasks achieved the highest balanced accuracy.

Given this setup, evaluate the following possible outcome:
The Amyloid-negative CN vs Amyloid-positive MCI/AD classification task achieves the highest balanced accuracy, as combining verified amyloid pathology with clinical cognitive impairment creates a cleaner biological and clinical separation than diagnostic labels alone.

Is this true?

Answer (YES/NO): NO